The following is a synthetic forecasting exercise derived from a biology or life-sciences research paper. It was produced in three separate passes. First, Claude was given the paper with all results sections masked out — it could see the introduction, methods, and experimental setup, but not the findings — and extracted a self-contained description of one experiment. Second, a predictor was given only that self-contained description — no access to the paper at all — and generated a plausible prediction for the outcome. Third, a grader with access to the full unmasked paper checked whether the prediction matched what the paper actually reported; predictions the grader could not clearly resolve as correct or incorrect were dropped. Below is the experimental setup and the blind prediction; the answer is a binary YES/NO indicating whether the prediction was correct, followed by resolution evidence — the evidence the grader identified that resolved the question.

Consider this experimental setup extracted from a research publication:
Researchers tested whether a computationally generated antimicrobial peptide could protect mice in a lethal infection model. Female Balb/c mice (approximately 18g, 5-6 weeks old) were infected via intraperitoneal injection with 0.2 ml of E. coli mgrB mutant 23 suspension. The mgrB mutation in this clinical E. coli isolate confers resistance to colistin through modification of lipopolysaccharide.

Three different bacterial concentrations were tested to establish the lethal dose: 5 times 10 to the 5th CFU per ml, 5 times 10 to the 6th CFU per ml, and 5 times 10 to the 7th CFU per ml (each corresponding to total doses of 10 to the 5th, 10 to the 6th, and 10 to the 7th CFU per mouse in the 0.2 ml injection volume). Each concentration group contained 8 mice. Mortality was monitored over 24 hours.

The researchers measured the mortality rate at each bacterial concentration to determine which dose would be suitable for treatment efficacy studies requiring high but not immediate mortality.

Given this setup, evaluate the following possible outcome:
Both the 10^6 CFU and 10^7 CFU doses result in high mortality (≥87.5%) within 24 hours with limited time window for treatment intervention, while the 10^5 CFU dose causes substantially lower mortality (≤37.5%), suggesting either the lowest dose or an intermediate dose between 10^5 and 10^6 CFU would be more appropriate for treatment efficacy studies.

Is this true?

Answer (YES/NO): NO